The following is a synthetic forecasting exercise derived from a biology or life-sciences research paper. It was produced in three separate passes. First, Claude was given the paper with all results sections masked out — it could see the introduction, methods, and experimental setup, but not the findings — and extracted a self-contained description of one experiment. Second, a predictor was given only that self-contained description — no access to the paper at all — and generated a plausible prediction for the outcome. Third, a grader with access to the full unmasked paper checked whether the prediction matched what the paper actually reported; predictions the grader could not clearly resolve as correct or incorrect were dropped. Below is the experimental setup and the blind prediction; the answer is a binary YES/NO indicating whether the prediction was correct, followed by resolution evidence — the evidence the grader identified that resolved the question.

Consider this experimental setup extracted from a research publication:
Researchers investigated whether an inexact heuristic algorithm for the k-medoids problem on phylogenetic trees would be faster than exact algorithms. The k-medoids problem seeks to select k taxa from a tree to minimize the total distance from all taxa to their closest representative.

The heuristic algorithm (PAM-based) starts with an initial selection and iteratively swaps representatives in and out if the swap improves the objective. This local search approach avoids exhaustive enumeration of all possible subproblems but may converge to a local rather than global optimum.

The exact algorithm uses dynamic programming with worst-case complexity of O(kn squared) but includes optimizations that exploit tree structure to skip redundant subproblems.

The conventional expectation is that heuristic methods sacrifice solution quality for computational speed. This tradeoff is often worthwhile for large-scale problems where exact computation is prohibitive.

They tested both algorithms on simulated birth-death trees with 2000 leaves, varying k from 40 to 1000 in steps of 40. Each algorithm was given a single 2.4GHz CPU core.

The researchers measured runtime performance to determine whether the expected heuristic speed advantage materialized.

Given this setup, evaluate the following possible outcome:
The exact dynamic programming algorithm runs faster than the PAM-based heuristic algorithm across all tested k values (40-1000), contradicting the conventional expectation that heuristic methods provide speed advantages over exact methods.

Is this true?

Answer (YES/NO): YES